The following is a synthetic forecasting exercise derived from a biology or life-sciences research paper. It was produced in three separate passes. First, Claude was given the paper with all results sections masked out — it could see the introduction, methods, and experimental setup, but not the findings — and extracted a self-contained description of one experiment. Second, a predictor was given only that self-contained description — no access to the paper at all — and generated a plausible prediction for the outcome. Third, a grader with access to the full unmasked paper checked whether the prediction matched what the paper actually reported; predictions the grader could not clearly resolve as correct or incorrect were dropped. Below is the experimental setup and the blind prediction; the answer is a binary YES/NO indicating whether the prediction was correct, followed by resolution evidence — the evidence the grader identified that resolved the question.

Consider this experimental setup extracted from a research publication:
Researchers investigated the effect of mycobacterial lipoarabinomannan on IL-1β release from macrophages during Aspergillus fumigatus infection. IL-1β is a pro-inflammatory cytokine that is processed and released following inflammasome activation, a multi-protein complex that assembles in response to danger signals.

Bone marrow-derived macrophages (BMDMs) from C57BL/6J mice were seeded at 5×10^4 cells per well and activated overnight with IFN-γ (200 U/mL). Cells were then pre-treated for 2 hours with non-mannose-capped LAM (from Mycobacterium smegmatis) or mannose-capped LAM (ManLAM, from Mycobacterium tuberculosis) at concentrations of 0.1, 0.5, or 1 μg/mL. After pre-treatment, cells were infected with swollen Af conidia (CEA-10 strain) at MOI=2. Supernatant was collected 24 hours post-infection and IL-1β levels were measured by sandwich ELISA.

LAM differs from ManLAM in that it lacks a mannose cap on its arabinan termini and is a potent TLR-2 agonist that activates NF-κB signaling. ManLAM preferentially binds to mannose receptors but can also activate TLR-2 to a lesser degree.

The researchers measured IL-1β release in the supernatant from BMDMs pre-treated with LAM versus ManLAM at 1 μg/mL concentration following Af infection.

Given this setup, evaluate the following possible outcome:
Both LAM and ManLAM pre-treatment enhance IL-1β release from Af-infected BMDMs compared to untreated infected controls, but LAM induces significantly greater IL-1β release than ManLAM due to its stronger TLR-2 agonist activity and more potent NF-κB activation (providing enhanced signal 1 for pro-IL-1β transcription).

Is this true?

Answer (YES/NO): NO